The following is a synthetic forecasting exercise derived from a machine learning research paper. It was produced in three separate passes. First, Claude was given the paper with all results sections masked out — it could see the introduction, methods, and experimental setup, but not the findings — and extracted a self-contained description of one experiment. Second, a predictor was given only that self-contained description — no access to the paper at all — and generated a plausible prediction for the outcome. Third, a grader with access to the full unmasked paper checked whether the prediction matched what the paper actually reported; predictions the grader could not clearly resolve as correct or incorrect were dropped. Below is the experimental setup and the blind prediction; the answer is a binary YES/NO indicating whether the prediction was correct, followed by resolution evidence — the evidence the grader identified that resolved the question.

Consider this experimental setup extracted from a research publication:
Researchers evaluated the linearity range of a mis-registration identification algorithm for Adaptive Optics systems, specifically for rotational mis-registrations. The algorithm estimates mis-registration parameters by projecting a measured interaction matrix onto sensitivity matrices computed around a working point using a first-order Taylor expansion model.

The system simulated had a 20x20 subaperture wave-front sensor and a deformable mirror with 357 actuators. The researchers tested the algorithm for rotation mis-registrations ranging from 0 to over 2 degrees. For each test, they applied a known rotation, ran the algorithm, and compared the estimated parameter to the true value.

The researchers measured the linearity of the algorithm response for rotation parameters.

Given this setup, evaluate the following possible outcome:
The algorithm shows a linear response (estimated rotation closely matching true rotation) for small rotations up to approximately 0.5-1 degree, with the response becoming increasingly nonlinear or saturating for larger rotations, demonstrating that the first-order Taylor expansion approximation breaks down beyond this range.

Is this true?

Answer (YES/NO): NO